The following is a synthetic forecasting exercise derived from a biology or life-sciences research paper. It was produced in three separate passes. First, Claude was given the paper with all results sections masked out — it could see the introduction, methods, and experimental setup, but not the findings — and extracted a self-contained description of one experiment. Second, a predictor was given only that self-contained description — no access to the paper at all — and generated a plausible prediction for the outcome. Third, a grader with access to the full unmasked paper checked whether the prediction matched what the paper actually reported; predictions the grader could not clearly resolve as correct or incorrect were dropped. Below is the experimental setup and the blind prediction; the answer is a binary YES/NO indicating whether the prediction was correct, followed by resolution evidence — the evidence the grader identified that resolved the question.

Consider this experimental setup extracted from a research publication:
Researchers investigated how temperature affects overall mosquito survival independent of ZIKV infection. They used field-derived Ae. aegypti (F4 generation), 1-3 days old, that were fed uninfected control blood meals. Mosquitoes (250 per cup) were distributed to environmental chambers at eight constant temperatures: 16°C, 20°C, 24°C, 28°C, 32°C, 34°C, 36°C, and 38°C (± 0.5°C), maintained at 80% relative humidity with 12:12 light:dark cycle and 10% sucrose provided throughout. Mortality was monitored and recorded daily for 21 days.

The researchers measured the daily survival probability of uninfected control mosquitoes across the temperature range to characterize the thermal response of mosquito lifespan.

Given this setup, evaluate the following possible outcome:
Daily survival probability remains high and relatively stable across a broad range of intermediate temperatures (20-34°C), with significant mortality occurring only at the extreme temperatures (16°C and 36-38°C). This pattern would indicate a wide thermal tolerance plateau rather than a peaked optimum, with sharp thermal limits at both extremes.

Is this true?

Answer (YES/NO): NO